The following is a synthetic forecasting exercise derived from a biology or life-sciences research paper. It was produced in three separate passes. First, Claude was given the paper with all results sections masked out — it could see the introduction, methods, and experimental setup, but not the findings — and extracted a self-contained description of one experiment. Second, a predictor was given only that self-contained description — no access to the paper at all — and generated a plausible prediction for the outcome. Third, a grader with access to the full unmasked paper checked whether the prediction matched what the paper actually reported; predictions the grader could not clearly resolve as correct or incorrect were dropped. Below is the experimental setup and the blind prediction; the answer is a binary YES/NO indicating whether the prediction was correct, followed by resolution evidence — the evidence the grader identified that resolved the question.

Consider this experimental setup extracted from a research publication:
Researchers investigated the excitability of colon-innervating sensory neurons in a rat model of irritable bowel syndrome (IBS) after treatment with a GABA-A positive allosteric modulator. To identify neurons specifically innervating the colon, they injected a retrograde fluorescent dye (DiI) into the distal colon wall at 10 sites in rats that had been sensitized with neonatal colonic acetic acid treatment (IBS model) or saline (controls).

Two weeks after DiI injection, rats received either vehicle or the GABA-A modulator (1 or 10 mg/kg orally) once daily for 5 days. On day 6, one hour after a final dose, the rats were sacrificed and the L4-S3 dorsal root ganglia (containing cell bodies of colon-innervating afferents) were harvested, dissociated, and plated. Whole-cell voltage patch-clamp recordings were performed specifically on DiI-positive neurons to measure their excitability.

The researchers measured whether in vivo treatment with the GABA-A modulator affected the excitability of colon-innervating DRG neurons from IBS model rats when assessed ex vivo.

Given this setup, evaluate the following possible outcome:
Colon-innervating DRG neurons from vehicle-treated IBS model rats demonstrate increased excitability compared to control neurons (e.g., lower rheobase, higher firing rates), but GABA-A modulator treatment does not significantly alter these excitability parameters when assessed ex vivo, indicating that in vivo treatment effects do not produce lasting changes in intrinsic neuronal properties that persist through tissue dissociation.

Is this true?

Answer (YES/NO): NO